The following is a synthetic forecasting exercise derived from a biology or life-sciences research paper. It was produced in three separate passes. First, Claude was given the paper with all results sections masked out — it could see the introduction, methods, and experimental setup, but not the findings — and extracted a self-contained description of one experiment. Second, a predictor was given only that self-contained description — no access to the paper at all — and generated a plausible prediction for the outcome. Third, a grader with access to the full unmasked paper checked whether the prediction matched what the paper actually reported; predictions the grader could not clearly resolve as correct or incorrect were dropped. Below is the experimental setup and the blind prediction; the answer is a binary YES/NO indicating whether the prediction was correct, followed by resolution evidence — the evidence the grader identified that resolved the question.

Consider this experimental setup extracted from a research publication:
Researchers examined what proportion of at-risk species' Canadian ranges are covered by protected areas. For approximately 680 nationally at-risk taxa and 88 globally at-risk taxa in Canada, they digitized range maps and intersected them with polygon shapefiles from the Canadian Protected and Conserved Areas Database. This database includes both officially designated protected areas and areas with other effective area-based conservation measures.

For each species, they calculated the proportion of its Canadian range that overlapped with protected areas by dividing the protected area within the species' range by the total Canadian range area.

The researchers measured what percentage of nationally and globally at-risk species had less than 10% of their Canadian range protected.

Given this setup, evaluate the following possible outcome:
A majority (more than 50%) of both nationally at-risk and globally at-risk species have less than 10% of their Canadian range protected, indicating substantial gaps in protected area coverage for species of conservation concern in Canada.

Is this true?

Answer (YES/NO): YES